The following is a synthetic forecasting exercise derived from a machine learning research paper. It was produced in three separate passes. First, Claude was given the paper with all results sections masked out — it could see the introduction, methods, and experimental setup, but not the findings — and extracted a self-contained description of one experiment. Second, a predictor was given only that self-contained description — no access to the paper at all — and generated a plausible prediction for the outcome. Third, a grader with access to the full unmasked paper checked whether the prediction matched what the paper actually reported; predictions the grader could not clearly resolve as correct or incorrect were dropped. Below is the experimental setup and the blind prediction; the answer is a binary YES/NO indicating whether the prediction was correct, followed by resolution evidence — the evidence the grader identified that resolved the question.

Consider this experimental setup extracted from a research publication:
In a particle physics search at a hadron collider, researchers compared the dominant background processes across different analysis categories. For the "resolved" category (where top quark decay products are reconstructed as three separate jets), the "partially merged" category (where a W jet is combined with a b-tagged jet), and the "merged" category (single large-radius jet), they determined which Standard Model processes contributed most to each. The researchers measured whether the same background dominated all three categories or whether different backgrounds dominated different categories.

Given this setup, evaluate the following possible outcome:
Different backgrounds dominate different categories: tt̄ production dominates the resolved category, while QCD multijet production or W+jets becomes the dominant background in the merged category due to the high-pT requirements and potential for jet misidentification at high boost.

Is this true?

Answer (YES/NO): NO